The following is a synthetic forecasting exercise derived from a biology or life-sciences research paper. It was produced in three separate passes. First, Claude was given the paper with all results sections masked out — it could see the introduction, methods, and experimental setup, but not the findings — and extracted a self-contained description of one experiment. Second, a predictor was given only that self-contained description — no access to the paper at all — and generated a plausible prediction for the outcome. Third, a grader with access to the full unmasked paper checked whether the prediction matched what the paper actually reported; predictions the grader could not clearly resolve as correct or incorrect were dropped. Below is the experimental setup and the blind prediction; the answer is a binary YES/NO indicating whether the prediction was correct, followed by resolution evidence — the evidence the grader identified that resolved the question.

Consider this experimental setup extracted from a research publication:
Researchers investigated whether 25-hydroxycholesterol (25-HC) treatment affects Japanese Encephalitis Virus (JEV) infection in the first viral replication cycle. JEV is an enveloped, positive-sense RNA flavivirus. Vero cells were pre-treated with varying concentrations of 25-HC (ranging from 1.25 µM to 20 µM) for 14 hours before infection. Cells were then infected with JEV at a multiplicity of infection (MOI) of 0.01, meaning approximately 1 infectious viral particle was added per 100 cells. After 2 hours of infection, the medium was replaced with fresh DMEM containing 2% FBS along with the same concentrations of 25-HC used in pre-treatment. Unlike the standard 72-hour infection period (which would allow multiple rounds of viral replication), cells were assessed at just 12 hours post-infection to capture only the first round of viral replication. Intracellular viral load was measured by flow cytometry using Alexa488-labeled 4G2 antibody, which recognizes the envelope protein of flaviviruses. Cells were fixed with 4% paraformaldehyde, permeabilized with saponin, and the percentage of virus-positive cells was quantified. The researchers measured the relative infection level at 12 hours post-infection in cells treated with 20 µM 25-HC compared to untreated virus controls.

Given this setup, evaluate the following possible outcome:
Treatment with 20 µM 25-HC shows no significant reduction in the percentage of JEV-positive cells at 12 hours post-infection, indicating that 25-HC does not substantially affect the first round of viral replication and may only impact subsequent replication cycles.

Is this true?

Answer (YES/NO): NO